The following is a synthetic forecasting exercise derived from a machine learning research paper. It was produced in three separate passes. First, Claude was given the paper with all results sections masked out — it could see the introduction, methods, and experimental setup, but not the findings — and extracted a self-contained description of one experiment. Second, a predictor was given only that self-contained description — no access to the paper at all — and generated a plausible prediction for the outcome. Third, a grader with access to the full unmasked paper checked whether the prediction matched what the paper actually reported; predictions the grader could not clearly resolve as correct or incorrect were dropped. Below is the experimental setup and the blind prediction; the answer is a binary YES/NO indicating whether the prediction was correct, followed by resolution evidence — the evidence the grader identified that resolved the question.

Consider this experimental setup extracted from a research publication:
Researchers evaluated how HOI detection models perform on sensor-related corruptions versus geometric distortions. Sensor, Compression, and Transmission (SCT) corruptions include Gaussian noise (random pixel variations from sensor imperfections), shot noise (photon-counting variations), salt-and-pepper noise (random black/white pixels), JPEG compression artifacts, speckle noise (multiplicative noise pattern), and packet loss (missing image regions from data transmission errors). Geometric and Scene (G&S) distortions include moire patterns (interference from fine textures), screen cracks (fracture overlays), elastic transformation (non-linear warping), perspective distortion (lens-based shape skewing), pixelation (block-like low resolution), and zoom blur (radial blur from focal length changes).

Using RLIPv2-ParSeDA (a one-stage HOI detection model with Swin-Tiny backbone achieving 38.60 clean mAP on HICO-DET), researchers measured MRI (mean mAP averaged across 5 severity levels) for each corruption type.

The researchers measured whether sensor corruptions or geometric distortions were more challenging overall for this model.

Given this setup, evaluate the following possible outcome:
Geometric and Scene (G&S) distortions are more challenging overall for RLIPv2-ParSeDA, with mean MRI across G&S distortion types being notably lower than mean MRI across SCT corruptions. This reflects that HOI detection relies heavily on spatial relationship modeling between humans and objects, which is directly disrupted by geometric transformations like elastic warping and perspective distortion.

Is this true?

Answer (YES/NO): YES